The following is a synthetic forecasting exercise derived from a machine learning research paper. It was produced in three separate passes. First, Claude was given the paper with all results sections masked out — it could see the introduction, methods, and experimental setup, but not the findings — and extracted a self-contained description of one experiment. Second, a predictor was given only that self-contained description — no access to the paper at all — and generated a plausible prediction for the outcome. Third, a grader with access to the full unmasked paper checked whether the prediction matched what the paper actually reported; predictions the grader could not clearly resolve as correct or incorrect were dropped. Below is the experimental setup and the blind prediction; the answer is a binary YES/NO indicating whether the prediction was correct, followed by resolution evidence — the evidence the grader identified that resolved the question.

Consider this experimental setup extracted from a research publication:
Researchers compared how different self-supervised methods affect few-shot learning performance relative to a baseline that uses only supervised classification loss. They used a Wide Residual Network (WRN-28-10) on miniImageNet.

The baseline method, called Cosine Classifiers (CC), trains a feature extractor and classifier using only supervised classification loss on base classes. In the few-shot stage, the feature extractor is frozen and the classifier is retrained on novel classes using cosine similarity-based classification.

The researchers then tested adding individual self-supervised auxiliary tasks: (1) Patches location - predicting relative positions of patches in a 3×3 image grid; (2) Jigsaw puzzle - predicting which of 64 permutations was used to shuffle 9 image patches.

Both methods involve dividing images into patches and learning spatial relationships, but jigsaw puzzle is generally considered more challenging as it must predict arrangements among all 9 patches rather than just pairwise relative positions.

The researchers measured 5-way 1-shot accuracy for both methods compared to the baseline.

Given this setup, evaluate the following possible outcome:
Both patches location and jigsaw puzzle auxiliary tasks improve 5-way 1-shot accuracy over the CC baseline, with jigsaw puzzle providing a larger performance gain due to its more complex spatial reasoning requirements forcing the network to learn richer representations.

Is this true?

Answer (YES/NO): YES